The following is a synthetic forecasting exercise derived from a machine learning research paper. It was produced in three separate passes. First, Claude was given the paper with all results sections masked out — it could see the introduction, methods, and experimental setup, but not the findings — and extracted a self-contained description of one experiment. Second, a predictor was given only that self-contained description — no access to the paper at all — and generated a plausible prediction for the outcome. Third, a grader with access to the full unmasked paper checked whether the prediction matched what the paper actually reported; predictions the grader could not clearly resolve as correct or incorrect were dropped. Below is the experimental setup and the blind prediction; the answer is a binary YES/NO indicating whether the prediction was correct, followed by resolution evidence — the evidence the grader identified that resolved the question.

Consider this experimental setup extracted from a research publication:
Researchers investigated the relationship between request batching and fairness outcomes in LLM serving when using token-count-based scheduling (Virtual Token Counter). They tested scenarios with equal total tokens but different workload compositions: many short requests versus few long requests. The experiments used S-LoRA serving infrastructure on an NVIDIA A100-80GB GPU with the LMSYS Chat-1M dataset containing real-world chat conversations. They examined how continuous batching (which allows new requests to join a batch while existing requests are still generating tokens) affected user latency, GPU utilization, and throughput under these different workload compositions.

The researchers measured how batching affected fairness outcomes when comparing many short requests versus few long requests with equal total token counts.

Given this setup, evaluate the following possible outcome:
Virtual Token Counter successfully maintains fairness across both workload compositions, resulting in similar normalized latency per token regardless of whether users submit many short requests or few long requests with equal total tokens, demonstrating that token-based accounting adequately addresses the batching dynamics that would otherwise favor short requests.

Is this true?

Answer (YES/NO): NO